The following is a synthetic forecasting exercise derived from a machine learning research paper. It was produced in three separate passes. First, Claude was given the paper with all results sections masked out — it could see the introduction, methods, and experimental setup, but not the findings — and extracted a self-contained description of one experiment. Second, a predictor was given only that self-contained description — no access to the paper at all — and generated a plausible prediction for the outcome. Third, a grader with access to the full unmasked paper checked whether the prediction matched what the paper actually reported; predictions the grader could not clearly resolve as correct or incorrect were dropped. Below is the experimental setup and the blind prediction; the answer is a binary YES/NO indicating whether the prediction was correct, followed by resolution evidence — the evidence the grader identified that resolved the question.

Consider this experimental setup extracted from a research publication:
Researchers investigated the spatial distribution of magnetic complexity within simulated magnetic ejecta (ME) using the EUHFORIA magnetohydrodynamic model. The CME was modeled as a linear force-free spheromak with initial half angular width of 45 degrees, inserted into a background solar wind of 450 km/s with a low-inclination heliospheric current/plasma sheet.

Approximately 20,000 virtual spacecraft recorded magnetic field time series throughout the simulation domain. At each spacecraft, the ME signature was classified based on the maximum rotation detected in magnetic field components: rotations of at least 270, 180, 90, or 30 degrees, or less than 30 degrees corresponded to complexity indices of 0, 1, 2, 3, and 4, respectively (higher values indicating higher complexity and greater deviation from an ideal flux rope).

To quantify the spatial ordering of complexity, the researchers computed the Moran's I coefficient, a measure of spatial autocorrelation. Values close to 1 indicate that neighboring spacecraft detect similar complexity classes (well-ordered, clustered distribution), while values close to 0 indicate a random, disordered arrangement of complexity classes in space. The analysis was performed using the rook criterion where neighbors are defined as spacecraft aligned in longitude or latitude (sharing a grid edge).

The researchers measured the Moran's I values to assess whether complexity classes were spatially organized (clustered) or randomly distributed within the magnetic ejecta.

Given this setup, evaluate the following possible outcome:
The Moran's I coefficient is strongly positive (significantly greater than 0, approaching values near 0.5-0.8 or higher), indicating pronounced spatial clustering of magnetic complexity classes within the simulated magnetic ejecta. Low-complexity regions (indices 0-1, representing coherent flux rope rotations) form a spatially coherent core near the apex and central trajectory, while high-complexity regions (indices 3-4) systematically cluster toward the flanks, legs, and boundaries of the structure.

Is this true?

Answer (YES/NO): NO